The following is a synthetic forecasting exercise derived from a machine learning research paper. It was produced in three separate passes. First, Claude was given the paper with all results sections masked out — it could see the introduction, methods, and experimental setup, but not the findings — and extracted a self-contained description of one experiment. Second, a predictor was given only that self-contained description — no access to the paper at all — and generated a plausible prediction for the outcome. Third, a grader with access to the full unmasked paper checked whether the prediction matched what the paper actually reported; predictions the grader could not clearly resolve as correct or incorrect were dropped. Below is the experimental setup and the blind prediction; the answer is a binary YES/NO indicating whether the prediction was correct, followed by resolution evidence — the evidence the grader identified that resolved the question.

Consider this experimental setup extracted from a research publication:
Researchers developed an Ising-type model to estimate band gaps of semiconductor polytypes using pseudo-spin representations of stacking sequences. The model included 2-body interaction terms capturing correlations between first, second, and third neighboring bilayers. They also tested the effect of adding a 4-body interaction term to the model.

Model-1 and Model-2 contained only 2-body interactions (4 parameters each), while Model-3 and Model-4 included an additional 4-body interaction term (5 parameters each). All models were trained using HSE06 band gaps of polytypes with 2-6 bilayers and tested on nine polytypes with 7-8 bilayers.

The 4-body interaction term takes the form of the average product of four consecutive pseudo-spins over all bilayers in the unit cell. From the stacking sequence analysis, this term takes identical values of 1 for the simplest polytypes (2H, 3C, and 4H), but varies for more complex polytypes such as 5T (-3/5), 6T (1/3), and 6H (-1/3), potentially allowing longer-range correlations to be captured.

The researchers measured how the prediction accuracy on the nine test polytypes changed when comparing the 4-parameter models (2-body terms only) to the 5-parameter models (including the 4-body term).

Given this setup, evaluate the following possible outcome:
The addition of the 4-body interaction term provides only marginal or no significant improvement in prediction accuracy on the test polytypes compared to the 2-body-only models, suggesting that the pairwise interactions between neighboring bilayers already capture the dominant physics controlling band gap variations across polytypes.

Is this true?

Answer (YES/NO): NO